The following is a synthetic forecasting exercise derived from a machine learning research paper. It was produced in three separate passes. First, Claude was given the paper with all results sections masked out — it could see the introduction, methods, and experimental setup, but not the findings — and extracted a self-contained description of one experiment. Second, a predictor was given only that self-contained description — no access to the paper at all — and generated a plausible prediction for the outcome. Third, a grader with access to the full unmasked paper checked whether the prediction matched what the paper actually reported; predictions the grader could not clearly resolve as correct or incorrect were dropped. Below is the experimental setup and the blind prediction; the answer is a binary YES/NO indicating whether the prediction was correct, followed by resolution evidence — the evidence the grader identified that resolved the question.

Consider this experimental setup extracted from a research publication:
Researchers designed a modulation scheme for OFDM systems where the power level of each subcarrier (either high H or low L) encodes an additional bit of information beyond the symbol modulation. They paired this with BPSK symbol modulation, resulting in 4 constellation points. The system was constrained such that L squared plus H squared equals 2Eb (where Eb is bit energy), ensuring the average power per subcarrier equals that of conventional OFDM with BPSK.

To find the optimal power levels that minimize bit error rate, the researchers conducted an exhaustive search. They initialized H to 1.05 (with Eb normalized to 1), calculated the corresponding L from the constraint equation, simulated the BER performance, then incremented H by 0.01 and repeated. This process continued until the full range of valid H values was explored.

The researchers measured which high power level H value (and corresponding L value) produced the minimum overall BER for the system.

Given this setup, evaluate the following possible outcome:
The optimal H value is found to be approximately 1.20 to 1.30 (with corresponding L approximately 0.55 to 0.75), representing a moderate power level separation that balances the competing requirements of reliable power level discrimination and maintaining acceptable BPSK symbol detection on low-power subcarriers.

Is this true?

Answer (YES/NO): NO